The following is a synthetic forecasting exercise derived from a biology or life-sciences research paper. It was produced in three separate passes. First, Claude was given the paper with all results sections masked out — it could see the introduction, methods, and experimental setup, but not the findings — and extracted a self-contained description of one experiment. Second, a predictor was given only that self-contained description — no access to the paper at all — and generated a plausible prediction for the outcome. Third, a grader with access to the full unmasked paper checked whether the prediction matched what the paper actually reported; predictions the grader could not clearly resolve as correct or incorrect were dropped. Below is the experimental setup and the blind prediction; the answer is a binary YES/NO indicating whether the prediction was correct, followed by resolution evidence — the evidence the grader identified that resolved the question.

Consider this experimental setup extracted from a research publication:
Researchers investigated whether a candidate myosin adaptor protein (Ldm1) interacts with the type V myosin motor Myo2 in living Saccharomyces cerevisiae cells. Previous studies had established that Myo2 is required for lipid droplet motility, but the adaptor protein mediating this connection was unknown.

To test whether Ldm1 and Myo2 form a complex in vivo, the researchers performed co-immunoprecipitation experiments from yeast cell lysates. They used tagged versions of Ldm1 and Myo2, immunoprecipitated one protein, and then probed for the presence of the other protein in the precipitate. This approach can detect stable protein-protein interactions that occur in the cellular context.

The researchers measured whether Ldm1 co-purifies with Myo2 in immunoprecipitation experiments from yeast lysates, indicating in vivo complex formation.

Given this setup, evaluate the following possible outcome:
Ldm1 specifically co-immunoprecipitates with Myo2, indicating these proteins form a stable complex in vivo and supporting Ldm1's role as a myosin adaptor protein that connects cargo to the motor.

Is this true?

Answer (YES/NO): YES